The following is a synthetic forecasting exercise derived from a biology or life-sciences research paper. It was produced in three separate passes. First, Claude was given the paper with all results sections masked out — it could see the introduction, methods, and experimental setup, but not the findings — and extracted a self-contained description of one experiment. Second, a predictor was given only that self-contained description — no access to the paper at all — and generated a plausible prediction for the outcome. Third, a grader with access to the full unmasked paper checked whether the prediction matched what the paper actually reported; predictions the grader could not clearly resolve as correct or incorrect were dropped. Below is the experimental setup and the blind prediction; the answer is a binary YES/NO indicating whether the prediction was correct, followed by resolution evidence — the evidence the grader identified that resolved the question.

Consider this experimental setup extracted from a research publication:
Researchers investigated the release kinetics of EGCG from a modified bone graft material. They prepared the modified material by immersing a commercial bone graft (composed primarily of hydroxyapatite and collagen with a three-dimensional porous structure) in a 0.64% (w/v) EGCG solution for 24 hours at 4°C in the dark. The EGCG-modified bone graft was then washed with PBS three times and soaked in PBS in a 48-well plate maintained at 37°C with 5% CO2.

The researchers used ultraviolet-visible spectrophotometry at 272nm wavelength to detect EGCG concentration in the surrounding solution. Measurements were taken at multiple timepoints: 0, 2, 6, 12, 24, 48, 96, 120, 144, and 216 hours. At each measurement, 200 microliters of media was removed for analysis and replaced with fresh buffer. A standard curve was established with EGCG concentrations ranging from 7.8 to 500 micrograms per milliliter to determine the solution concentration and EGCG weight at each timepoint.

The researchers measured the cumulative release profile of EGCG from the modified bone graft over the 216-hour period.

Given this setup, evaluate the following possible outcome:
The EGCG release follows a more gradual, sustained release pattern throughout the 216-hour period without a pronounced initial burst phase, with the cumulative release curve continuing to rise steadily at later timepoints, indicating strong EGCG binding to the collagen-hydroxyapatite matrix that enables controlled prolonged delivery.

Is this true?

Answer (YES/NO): NO